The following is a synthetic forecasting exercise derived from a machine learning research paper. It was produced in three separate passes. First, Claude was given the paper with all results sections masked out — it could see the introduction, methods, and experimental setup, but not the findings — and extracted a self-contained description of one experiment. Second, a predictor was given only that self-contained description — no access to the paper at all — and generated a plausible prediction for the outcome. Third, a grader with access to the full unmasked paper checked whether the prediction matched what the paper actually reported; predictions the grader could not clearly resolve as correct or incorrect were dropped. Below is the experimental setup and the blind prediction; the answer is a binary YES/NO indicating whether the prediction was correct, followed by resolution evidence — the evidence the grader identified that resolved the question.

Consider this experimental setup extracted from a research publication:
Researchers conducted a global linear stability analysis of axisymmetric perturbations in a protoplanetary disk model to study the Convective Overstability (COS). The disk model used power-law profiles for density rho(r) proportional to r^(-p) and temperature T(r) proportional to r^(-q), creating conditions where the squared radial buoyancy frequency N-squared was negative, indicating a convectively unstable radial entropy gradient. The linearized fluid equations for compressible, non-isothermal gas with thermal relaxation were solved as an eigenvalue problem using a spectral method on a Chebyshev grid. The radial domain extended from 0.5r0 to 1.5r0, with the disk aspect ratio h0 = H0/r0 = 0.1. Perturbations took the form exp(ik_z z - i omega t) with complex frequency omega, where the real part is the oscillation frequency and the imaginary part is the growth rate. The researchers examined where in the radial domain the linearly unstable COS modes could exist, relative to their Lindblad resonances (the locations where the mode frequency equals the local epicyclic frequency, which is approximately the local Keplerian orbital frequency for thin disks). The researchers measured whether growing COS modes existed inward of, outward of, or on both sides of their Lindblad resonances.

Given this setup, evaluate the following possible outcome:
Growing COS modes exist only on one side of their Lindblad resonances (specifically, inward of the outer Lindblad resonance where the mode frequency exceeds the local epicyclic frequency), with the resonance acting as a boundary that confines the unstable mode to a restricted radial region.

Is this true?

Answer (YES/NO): NO